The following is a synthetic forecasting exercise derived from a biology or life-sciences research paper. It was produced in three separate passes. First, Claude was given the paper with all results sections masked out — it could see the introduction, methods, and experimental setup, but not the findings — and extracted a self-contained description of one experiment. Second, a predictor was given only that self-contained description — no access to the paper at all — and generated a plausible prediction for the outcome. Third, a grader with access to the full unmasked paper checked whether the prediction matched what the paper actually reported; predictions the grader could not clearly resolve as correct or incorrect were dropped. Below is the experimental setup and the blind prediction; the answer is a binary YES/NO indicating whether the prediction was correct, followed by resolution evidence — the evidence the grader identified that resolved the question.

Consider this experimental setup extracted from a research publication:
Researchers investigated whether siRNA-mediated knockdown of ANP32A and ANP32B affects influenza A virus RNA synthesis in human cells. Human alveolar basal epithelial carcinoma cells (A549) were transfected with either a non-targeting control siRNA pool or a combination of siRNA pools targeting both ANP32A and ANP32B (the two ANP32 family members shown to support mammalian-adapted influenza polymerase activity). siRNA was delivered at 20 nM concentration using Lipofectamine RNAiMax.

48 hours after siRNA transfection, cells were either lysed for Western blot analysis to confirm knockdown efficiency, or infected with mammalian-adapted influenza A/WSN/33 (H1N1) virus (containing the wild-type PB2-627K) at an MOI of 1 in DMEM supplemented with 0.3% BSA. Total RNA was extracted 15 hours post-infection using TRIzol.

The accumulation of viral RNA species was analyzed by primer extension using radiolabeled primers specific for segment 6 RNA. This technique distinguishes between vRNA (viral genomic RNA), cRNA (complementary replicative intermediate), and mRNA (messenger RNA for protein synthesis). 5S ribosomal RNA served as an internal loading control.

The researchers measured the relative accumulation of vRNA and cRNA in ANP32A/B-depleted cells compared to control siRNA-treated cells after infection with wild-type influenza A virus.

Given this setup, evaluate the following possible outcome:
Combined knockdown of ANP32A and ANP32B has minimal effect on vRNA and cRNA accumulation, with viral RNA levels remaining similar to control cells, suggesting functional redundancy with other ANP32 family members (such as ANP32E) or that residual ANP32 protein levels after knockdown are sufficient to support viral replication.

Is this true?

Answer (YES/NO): NO